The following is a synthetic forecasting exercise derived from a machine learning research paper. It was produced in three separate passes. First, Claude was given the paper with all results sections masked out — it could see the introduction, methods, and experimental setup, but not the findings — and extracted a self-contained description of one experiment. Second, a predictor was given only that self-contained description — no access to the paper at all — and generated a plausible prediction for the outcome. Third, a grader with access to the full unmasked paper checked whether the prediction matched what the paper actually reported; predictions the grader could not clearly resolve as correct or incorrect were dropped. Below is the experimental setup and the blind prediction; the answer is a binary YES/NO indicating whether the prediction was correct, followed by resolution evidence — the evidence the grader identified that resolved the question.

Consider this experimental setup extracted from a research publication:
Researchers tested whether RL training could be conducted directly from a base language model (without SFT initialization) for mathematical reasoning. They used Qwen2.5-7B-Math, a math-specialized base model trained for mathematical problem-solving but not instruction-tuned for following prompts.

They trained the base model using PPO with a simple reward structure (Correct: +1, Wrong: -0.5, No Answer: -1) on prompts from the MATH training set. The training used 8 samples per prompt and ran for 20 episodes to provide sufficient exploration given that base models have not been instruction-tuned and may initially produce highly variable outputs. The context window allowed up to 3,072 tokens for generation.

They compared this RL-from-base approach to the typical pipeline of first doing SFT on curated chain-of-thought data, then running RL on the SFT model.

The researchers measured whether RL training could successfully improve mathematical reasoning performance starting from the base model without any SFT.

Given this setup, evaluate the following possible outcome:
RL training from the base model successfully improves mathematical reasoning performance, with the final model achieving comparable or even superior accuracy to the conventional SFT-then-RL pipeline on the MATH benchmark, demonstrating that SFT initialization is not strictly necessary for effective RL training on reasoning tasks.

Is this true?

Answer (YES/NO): NO